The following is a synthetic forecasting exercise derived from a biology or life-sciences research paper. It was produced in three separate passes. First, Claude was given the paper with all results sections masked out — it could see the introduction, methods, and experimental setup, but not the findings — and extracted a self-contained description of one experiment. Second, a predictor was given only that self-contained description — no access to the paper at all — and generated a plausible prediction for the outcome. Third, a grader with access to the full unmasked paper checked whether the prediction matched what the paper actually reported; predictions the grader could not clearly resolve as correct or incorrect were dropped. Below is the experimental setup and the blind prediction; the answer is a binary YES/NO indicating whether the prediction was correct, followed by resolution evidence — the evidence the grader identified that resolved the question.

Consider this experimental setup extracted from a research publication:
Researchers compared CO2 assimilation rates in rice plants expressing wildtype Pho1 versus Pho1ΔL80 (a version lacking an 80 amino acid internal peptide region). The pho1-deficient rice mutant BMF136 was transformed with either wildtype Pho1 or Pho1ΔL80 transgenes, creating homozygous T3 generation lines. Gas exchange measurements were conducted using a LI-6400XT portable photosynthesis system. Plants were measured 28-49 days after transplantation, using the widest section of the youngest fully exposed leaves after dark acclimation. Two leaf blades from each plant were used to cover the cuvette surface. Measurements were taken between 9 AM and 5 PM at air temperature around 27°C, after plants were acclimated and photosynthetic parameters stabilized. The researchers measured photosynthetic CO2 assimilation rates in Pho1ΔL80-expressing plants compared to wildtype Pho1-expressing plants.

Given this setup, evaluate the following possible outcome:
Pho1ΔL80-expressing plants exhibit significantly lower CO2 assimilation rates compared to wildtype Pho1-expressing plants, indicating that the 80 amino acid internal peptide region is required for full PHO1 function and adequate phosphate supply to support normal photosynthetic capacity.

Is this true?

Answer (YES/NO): NO